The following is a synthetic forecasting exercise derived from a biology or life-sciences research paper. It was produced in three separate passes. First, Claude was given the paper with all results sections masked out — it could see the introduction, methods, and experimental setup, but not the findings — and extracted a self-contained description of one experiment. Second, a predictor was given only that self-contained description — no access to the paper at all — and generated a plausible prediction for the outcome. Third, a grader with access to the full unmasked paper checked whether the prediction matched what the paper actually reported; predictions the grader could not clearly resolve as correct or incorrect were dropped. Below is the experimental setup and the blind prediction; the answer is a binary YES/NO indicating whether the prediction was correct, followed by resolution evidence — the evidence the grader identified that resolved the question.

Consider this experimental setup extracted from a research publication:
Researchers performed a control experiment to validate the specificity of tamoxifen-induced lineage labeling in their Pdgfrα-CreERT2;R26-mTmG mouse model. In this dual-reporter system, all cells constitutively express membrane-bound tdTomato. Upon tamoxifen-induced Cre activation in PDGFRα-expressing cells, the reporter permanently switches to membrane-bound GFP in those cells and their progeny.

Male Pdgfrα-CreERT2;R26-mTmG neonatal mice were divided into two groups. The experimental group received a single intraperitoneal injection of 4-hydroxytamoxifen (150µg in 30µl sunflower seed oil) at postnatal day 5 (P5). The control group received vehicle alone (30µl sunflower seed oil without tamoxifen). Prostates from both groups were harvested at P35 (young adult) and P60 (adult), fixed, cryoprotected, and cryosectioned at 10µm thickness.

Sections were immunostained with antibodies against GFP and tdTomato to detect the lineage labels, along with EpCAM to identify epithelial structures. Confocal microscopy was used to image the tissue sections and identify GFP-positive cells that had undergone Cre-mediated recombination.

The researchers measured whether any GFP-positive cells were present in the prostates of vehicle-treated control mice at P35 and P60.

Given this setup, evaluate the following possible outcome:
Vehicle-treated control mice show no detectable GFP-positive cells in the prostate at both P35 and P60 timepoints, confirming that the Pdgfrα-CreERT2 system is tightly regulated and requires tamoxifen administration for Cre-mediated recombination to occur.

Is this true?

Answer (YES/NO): YES